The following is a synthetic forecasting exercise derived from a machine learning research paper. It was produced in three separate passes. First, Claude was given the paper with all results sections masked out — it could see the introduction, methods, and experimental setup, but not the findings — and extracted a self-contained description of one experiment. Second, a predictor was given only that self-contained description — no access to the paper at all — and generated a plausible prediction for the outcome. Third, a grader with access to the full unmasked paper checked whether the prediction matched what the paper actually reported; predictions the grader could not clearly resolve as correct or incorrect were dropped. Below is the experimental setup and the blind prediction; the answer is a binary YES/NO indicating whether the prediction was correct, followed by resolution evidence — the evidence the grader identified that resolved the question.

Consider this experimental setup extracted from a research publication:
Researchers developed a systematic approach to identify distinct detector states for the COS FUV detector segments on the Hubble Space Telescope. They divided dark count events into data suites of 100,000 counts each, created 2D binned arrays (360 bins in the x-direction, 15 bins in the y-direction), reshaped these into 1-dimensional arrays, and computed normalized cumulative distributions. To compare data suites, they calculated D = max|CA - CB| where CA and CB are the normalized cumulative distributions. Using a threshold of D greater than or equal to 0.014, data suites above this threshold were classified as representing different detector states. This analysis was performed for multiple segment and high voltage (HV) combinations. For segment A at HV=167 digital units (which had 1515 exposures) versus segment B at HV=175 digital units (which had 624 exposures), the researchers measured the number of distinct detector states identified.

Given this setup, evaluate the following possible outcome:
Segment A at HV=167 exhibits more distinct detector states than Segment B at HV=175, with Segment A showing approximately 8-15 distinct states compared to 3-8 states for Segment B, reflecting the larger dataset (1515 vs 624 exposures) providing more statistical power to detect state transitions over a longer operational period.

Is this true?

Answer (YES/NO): NO